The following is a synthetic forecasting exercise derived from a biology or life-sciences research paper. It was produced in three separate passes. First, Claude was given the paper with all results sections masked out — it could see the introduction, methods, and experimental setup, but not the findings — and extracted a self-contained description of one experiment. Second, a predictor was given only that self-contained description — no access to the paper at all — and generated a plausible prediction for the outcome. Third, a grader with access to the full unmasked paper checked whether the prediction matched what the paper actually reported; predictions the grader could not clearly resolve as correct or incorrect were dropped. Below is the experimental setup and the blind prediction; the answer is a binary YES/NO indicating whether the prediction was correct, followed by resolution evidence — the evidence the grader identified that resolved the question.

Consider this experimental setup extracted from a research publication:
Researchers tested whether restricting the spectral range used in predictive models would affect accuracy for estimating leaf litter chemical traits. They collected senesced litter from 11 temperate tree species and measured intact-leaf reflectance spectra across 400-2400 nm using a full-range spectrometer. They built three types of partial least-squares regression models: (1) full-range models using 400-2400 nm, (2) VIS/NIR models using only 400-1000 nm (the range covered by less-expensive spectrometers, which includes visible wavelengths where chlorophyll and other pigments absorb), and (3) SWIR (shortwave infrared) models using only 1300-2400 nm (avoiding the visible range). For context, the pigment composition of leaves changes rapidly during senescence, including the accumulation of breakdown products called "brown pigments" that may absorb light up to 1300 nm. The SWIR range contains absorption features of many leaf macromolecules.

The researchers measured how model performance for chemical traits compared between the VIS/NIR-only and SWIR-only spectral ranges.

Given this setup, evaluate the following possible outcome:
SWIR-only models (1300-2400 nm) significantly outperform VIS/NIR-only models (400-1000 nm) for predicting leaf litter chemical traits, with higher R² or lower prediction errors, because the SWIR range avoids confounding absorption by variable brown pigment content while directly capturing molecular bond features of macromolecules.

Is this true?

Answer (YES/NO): NO